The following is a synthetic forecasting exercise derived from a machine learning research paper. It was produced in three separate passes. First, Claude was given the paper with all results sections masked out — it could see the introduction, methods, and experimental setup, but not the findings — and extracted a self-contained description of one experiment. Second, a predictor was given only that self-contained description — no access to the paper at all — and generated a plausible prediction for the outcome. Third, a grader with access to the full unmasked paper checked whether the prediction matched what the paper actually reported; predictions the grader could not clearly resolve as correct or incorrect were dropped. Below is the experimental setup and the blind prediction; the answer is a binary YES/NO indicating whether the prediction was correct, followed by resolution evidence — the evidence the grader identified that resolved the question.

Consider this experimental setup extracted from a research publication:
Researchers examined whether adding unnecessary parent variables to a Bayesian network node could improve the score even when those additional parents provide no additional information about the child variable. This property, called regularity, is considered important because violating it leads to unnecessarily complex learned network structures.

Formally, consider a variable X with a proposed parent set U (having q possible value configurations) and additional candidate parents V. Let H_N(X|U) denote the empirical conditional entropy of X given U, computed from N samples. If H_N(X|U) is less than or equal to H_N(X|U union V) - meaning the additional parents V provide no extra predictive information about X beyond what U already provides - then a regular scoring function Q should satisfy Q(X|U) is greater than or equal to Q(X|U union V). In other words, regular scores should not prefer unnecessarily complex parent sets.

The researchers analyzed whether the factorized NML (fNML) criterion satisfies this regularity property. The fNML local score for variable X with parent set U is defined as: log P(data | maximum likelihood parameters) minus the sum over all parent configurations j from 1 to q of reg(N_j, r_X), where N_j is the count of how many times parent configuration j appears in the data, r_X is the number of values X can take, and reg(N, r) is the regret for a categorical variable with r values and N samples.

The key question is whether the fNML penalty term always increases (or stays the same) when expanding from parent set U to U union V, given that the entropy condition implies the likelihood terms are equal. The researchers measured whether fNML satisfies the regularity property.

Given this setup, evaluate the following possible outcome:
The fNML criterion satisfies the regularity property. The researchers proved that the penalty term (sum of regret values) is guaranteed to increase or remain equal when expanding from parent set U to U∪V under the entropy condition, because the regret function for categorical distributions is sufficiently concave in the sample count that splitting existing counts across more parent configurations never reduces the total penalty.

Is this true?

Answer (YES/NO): YES